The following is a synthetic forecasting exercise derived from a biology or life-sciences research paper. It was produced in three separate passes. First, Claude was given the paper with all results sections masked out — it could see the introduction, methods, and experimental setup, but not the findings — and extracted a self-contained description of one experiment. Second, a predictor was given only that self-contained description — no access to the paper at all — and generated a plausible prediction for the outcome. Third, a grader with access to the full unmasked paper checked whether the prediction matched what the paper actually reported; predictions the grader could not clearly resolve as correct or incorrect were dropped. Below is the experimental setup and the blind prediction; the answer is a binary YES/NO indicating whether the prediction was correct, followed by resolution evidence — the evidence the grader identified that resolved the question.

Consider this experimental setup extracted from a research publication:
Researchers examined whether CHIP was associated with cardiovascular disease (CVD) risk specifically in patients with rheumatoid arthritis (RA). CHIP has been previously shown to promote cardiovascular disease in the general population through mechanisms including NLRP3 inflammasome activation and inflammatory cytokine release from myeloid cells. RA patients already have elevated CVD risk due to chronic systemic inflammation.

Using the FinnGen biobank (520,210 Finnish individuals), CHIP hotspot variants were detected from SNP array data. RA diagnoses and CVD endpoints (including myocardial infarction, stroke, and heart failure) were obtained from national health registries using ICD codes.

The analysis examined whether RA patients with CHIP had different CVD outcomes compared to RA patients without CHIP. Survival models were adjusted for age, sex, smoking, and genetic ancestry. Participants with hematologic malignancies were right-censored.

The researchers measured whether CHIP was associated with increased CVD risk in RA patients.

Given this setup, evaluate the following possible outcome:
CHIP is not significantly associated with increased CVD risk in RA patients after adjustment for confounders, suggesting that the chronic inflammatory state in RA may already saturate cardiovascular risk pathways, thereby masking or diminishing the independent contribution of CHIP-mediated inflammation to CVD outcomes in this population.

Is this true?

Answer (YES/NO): YES